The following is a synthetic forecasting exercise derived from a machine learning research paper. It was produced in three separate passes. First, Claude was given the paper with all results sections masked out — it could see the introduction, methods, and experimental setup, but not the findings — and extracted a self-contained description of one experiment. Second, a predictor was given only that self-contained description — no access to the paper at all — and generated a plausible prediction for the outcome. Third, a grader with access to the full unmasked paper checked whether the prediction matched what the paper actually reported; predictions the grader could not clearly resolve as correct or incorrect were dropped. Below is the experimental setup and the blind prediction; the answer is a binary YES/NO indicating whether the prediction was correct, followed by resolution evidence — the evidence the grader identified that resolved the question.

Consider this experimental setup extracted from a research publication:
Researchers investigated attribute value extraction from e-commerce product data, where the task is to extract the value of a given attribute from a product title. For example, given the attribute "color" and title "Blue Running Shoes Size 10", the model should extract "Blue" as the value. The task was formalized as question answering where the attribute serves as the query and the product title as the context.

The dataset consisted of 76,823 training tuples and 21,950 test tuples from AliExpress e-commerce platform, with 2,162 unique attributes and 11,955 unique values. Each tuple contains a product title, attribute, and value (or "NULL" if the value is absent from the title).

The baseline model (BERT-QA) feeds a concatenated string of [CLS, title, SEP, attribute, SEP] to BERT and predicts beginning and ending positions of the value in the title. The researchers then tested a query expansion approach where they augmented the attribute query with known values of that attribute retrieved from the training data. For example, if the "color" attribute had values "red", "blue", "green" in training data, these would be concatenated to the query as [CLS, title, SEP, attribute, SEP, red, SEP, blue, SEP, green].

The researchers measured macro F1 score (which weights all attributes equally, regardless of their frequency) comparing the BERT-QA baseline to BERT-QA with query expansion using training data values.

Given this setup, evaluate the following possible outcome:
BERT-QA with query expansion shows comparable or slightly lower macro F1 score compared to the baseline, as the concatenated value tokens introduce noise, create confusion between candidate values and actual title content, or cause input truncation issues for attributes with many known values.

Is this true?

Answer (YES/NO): NO